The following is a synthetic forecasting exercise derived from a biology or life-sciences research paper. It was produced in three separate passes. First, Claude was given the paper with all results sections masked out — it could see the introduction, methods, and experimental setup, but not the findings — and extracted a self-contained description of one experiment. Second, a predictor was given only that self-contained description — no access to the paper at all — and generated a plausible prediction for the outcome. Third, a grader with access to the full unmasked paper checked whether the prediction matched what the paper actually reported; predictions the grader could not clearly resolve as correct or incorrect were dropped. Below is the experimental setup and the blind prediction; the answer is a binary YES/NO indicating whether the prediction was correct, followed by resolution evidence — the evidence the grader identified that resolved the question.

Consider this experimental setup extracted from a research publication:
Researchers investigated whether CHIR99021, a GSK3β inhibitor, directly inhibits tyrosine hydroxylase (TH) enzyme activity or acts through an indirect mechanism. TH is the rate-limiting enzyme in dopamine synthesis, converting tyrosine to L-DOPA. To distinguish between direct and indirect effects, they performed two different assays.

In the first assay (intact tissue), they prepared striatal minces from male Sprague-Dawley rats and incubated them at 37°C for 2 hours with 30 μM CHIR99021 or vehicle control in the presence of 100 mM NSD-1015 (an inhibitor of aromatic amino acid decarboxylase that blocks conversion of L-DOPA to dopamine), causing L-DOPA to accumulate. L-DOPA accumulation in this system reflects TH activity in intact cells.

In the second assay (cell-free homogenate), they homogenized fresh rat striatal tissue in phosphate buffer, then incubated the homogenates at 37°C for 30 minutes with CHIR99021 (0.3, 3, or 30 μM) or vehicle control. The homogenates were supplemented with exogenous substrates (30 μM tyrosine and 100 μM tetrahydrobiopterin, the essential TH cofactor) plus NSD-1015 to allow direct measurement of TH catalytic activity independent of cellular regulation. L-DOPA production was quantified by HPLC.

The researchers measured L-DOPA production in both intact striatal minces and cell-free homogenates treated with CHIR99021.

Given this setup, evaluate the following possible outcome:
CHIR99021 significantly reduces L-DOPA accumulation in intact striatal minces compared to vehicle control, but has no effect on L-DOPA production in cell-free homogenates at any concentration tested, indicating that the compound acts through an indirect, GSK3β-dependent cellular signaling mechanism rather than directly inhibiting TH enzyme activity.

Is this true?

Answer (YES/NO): NO